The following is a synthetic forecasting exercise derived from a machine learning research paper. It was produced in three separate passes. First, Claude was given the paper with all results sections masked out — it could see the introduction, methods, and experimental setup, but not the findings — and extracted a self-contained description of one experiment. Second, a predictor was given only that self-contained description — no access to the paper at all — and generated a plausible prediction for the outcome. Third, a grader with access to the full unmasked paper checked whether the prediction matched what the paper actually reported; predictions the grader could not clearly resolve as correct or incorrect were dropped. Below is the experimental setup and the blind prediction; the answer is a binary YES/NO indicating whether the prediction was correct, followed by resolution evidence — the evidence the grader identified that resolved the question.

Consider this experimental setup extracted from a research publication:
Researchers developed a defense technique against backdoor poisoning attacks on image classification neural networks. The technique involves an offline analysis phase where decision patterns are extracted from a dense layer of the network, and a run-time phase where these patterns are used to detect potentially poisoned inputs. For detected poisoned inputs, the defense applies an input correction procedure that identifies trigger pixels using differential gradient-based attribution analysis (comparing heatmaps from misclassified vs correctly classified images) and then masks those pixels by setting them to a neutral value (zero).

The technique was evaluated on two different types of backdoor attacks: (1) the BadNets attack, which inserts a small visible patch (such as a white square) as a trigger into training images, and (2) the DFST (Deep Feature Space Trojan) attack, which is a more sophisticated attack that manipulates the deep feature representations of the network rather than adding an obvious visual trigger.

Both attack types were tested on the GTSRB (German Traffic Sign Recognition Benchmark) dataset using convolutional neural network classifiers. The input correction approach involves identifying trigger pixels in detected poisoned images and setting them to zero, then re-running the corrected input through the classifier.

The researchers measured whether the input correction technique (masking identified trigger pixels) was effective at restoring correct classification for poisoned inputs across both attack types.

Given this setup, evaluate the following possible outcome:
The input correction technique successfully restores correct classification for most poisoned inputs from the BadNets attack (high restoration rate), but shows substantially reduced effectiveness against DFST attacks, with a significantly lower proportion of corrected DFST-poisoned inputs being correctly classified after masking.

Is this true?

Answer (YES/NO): YES